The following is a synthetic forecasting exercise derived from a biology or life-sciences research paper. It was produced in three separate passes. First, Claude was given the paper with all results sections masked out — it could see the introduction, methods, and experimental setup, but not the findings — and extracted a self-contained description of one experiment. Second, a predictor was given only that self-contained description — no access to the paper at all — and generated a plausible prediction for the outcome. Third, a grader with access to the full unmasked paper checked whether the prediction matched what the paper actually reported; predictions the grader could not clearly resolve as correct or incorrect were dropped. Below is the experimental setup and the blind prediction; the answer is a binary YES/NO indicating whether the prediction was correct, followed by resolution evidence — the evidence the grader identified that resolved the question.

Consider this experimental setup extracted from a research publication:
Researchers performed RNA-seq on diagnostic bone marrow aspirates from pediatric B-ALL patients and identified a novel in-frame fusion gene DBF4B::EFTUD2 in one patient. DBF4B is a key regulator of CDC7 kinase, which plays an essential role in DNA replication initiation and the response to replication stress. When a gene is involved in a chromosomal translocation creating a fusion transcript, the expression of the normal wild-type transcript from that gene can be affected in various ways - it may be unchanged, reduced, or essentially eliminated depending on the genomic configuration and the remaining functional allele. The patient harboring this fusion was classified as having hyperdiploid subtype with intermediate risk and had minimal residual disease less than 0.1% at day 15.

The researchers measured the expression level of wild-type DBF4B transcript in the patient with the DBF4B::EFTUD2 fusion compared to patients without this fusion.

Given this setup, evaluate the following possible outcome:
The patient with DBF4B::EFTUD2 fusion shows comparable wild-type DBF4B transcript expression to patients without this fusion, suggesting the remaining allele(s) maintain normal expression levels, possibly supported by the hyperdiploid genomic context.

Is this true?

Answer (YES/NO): NO